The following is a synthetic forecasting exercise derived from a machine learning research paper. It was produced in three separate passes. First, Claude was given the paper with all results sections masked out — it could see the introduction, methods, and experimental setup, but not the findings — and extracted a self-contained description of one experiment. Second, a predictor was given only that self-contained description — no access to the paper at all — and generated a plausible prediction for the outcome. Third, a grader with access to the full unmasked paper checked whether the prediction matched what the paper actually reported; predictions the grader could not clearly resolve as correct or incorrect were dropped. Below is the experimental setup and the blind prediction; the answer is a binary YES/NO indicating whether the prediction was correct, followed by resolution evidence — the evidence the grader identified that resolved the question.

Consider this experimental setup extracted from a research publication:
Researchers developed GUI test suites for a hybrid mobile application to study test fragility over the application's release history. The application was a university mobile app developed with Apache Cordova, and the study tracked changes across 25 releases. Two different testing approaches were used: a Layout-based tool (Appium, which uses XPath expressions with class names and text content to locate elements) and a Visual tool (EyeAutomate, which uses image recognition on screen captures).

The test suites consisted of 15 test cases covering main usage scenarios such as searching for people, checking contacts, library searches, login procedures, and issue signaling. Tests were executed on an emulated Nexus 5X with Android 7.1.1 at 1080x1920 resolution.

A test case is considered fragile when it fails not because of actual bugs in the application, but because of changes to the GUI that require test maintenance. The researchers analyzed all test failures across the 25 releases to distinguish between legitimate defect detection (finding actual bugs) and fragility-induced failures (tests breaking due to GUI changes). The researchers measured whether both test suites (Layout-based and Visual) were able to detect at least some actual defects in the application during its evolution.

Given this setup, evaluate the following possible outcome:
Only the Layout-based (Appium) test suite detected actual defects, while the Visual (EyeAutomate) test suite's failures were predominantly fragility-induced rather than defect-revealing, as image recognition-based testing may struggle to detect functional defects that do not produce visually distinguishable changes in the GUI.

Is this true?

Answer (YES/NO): NO